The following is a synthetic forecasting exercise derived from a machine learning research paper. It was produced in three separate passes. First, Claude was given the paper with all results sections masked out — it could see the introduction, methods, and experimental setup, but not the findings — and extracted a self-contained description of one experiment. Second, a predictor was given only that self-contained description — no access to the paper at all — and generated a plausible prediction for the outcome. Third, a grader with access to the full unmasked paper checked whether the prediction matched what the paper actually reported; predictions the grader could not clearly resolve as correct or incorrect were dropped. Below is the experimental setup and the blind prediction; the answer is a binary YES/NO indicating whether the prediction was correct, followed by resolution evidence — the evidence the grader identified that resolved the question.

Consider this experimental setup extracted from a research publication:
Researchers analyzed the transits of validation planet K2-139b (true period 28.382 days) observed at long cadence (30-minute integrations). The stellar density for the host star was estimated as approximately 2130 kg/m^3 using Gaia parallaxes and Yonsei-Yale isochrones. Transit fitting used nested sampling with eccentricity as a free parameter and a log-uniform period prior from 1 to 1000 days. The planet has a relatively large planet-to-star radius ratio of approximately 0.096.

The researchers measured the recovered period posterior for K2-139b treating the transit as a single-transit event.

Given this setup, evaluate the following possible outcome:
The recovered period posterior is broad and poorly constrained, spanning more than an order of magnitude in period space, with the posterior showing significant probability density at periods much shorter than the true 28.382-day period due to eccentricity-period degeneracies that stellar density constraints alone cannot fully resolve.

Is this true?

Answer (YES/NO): NO